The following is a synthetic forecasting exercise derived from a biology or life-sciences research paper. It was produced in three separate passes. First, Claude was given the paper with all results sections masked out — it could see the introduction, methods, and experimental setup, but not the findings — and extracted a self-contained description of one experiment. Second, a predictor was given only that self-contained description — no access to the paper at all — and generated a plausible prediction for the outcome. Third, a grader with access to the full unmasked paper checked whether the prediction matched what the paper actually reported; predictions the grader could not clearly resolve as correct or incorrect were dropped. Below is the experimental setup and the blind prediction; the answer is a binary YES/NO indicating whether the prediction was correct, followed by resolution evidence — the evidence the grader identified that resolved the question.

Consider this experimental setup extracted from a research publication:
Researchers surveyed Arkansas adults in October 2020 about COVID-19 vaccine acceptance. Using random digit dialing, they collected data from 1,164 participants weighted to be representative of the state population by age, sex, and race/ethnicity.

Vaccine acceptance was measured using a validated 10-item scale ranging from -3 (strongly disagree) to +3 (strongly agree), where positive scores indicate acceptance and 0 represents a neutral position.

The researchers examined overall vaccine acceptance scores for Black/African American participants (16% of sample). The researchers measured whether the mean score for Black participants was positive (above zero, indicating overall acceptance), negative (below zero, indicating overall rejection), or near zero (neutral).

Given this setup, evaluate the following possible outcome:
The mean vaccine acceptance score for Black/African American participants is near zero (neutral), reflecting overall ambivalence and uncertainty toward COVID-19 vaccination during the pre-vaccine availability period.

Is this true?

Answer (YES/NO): NO